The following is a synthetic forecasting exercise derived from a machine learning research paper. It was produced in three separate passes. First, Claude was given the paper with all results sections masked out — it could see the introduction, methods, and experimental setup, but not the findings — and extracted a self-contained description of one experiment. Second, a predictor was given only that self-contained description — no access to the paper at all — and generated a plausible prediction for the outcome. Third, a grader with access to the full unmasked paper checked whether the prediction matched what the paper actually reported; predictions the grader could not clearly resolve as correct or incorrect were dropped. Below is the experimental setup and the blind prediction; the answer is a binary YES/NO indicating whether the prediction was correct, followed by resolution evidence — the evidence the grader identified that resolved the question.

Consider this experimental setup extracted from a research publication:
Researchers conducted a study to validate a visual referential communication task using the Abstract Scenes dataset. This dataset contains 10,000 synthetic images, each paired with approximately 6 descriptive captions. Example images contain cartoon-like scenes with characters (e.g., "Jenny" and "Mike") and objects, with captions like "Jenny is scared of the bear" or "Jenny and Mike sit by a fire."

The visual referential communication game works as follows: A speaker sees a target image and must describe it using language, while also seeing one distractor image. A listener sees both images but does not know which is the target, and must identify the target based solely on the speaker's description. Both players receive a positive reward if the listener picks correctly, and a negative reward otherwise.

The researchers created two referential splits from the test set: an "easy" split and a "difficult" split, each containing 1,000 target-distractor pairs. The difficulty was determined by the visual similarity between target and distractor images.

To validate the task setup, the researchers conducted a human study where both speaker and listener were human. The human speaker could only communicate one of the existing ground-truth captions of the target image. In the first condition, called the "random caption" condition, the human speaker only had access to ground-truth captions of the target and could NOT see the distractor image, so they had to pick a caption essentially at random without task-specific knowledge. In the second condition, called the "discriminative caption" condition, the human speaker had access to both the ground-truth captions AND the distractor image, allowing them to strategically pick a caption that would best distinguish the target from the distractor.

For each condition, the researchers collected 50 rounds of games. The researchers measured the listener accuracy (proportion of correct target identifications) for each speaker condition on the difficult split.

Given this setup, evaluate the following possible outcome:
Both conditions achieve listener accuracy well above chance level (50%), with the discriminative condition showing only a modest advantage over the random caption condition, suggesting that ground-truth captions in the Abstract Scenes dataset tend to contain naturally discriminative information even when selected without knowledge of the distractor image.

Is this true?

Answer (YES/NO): NO